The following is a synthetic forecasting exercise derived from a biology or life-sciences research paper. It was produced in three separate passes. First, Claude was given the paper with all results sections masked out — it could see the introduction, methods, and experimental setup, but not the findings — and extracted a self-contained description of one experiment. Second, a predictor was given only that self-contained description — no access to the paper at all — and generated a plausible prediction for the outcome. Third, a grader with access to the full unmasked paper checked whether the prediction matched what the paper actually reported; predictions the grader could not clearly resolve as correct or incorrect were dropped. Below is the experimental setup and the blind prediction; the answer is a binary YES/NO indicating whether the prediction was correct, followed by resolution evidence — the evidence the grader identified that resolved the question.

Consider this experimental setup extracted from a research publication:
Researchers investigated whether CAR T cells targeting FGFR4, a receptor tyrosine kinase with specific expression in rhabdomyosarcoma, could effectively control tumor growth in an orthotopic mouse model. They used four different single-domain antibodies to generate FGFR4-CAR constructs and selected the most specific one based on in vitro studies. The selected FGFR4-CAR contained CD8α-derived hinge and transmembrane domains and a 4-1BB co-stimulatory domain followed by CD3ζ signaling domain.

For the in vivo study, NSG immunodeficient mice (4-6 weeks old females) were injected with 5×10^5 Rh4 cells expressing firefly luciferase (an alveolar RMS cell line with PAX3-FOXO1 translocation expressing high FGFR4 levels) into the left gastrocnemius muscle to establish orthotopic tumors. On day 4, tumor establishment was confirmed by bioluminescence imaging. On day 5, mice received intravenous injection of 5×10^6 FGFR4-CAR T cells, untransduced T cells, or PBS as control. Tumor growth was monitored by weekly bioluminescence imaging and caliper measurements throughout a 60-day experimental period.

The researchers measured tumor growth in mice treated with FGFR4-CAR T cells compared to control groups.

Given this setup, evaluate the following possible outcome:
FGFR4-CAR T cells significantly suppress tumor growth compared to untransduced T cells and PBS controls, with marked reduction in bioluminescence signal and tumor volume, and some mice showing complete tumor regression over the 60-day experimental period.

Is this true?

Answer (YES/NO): NO